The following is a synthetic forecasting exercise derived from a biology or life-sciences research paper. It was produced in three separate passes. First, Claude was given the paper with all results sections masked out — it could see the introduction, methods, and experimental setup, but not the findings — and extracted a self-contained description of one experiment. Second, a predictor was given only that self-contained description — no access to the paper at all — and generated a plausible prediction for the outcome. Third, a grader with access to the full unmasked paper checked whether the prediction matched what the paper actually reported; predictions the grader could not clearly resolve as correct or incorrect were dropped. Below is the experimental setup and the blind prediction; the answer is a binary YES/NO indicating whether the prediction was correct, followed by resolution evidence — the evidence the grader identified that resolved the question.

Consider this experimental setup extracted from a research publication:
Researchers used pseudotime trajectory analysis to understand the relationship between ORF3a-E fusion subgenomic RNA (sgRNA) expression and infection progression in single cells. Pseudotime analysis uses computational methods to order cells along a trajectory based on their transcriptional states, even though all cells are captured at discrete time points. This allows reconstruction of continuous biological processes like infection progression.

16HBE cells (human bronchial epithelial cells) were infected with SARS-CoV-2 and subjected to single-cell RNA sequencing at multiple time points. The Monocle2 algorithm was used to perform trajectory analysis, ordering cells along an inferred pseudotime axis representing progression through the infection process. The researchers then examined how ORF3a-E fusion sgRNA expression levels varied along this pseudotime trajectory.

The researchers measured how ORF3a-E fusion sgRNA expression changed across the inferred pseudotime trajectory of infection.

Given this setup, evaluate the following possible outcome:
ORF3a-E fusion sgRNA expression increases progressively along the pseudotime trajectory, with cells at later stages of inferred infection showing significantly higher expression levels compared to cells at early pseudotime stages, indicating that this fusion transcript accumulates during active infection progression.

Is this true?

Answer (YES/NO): NO